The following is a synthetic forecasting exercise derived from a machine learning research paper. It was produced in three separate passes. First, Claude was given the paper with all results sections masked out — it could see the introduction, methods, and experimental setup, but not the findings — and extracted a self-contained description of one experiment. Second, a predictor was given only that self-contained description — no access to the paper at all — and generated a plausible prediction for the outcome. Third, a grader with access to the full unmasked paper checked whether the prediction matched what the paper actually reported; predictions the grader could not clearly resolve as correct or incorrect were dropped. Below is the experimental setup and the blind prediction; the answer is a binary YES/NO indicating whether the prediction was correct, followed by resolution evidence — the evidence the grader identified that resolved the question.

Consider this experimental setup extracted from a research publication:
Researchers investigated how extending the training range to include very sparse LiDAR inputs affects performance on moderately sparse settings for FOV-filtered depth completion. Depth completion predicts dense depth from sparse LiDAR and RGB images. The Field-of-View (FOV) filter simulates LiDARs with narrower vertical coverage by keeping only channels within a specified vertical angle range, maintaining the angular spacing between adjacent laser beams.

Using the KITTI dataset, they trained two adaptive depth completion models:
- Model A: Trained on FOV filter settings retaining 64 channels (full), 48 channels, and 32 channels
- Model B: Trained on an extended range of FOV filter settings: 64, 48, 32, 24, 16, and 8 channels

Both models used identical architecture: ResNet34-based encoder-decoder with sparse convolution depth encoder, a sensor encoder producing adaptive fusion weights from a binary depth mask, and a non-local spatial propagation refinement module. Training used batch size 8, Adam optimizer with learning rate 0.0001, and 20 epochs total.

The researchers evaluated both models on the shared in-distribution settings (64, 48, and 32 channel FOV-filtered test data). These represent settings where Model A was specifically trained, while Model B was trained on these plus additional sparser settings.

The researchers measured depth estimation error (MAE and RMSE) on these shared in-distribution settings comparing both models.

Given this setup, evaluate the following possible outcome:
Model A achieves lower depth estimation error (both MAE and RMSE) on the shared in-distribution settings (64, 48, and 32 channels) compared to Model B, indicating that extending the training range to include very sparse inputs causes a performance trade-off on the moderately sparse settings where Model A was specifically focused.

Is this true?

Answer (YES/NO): YES